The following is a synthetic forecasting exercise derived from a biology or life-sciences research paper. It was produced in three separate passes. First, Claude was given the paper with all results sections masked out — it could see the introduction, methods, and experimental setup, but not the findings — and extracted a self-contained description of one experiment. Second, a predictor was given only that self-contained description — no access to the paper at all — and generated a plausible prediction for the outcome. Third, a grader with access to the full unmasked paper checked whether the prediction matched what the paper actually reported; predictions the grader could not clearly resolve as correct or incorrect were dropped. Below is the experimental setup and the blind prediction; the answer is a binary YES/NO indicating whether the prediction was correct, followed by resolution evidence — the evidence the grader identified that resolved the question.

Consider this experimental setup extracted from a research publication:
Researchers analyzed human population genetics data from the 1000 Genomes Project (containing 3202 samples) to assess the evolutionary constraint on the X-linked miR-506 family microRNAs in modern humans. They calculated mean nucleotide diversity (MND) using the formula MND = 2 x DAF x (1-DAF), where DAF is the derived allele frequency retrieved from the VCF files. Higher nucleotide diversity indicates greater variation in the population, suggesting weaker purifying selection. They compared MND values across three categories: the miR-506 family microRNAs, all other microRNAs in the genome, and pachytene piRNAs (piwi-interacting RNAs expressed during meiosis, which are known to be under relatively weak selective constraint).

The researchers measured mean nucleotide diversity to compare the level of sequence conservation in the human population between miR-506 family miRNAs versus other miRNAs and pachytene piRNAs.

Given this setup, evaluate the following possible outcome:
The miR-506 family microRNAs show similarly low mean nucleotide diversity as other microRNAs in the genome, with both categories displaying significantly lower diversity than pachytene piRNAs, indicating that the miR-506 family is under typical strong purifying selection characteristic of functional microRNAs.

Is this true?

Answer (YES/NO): NO